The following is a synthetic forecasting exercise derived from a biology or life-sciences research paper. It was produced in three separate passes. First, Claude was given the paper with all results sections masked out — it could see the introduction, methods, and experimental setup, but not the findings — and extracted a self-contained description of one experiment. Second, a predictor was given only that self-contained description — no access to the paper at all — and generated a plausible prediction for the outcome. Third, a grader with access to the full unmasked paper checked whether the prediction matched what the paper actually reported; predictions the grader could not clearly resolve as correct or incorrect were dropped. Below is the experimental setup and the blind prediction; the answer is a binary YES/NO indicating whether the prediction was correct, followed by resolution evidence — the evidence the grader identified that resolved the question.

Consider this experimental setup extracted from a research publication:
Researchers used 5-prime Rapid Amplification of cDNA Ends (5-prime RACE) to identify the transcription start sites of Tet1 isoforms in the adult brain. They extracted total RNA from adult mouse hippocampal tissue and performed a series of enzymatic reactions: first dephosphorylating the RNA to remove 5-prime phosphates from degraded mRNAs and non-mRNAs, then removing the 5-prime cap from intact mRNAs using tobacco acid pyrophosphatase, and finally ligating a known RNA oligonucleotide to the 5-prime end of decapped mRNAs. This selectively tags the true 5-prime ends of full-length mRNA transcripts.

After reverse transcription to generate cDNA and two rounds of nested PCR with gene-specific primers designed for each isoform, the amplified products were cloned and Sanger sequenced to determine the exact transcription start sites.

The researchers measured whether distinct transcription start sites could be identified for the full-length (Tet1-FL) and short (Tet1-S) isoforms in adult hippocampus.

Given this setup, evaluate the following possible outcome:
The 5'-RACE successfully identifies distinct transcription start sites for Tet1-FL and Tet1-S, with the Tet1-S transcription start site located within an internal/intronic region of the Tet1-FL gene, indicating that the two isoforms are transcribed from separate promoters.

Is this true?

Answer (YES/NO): YES